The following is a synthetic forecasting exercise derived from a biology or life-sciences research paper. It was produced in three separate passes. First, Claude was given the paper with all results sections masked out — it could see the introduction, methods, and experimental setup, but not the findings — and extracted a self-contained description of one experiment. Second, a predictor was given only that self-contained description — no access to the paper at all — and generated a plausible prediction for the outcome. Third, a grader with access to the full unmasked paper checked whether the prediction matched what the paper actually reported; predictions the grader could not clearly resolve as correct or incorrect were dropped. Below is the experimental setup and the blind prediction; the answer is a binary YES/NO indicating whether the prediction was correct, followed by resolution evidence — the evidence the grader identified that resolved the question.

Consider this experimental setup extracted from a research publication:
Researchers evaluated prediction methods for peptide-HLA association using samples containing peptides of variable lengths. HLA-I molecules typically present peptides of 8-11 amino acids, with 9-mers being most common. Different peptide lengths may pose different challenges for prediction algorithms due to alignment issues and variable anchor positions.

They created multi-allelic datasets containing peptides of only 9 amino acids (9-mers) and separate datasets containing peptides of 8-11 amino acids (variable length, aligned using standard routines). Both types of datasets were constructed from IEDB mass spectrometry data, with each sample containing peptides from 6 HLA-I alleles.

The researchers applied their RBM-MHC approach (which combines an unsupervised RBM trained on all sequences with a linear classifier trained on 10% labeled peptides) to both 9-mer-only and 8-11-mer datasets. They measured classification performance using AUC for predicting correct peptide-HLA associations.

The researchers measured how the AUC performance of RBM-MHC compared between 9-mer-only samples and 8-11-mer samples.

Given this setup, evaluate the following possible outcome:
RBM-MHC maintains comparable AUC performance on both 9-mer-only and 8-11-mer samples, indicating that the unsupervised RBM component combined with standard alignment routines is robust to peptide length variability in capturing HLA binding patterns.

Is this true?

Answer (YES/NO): NO